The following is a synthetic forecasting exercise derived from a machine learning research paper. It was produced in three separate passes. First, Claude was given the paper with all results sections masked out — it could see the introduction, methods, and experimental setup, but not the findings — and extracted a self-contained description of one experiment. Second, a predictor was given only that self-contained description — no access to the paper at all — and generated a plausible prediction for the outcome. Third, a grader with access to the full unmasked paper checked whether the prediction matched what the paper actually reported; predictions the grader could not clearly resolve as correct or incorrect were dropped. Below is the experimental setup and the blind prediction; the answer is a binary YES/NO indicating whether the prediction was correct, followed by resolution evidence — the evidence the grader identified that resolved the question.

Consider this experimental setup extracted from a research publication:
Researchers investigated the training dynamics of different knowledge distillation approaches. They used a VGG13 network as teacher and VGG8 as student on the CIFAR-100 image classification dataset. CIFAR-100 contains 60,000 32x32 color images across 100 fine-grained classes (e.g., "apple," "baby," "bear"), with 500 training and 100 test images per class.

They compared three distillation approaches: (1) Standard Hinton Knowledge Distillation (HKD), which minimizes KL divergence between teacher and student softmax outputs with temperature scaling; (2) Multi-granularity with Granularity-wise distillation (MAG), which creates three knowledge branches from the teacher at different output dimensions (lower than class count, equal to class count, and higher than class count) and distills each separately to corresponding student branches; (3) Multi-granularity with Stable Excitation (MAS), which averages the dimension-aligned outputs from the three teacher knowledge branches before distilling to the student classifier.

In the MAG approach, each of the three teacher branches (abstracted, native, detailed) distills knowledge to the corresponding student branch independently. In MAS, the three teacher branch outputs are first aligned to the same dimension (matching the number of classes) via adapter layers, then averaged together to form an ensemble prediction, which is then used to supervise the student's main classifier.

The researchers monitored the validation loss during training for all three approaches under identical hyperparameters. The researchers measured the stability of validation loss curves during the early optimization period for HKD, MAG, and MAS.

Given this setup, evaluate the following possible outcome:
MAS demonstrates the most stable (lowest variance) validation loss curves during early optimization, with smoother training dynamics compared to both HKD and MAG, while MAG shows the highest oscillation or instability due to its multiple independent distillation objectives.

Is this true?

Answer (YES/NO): NO